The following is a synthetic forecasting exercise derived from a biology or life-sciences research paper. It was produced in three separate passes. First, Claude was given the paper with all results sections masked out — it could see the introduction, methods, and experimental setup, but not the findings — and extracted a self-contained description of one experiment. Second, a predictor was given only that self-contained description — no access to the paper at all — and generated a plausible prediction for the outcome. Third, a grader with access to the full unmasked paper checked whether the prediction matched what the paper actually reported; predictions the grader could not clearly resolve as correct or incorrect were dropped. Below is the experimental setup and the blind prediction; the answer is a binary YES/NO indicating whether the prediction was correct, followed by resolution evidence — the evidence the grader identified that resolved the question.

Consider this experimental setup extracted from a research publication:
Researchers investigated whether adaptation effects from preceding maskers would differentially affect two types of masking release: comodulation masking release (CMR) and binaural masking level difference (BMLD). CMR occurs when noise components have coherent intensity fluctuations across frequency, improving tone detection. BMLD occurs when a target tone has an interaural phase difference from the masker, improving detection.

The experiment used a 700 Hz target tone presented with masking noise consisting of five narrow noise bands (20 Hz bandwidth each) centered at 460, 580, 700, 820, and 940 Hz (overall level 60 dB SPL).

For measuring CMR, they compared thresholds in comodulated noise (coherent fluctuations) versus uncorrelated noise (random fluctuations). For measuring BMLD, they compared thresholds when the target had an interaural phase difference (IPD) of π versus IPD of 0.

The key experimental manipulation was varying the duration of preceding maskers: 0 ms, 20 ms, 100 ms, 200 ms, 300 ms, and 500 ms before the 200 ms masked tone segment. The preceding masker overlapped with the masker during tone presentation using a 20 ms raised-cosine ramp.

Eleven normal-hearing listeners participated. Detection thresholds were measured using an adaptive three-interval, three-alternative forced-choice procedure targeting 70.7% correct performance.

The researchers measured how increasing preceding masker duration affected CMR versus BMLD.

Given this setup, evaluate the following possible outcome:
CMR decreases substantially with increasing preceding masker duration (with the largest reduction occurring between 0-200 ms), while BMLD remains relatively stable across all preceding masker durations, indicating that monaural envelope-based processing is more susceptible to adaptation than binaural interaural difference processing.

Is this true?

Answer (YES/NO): NO